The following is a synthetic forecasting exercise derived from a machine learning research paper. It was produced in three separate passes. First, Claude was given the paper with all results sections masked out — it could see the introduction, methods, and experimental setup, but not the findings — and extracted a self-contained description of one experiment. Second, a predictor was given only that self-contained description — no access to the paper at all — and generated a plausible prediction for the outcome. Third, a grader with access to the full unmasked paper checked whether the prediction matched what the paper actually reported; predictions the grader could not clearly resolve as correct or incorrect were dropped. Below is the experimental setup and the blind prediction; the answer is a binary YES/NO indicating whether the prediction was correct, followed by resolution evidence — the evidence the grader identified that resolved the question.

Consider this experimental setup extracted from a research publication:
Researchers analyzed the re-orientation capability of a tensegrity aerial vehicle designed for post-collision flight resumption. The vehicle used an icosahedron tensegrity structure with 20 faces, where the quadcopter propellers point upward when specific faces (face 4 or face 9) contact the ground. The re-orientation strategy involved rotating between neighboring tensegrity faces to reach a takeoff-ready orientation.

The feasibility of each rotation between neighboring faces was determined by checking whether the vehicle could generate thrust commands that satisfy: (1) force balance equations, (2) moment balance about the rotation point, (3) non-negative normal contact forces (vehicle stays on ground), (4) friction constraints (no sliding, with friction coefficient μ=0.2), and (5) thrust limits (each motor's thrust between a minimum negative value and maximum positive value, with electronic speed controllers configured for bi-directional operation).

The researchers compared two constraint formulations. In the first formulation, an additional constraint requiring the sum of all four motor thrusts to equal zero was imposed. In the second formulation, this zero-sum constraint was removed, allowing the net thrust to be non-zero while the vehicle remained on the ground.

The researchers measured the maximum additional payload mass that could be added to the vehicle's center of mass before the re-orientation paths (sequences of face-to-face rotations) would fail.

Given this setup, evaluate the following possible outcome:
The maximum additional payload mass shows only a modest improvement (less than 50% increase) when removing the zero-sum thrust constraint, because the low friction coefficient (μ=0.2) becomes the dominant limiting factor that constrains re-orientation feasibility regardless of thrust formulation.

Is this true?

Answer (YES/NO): NO